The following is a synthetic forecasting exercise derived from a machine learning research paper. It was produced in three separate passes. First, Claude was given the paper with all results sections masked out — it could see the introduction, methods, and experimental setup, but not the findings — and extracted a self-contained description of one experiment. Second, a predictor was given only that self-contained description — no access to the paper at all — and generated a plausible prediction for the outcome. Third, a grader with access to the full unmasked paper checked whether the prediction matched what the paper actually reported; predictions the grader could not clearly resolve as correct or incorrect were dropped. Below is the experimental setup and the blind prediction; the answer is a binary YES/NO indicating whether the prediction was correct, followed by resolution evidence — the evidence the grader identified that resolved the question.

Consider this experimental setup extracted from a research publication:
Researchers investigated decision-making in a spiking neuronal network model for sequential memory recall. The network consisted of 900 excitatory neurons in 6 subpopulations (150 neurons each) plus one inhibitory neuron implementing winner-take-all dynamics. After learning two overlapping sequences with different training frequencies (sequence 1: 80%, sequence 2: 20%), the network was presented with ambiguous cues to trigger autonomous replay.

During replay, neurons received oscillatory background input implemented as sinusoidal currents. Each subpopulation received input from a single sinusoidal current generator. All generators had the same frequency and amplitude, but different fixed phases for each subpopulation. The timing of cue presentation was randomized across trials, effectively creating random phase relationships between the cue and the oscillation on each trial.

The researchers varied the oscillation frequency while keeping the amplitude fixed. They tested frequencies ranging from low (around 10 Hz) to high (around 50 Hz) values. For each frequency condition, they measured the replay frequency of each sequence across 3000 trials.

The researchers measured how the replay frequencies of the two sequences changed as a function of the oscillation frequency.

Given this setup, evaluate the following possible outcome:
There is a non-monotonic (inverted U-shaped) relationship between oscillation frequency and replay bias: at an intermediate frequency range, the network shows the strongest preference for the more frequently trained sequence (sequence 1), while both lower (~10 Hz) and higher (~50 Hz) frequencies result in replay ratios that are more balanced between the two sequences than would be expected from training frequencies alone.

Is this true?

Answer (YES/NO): NO